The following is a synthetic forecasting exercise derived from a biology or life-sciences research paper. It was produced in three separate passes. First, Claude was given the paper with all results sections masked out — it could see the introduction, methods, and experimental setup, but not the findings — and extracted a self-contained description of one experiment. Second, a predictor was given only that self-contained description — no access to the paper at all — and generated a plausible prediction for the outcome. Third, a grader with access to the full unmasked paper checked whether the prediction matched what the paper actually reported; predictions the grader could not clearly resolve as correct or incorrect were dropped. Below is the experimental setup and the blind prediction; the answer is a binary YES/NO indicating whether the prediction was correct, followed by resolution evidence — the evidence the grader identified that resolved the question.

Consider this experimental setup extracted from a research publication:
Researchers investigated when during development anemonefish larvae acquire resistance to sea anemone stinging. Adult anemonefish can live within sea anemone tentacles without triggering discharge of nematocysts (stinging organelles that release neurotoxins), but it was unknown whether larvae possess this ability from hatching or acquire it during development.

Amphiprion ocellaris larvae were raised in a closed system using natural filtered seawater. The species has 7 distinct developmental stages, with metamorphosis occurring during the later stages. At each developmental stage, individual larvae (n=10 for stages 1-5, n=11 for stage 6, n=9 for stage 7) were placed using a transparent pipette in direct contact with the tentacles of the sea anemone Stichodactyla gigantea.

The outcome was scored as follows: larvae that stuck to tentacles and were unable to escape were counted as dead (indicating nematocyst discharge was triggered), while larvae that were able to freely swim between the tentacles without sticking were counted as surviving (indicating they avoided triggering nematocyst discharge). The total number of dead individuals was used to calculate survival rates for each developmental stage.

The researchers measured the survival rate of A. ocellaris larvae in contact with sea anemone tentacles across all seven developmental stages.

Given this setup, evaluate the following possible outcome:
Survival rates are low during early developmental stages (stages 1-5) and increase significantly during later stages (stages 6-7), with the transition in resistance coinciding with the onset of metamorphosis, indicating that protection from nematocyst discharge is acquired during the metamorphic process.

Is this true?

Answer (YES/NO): NO